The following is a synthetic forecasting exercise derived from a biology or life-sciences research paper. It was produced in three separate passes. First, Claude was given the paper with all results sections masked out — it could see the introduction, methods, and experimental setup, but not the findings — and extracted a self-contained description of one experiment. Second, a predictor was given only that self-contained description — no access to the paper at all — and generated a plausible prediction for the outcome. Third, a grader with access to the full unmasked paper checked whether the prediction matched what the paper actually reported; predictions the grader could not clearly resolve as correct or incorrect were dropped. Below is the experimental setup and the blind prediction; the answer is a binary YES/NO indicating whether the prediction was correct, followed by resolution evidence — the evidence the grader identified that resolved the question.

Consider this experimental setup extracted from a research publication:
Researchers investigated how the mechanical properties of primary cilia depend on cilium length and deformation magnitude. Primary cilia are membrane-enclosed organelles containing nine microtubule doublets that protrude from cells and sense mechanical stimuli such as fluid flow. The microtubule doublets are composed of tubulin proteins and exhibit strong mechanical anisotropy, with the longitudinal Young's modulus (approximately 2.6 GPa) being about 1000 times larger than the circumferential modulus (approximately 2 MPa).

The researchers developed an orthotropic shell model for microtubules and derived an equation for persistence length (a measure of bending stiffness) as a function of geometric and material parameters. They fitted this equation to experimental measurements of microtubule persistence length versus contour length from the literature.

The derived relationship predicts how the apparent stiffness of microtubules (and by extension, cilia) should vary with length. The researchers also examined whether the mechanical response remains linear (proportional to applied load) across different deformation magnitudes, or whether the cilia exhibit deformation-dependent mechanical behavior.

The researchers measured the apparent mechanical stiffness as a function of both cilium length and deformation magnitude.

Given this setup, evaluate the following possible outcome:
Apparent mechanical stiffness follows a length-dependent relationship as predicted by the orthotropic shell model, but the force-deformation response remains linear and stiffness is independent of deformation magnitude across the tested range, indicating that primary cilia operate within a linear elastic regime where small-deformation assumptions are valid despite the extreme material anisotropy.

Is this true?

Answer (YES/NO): NO